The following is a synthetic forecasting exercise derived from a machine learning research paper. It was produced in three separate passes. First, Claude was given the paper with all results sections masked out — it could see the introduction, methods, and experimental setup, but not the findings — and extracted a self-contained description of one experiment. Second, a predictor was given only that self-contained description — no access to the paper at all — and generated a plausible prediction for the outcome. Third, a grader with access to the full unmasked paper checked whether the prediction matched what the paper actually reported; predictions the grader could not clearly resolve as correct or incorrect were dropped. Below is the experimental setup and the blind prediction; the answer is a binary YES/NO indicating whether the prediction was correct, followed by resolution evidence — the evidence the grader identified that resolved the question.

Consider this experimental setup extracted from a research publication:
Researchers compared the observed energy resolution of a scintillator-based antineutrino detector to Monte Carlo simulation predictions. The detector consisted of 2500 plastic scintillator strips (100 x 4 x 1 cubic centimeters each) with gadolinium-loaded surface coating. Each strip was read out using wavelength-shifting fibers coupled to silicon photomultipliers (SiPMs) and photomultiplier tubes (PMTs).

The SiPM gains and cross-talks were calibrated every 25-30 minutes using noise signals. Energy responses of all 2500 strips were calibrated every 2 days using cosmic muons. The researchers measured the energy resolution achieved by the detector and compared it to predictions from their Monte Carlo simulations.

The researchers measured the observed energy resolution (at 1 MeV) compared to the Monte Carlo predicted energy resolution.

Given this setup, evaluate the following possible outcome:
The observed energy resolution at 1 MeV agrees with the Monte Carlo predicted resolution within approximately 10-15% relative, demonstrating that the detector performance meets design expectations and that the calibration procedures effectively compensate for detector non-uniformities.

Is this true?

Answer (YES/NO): NO